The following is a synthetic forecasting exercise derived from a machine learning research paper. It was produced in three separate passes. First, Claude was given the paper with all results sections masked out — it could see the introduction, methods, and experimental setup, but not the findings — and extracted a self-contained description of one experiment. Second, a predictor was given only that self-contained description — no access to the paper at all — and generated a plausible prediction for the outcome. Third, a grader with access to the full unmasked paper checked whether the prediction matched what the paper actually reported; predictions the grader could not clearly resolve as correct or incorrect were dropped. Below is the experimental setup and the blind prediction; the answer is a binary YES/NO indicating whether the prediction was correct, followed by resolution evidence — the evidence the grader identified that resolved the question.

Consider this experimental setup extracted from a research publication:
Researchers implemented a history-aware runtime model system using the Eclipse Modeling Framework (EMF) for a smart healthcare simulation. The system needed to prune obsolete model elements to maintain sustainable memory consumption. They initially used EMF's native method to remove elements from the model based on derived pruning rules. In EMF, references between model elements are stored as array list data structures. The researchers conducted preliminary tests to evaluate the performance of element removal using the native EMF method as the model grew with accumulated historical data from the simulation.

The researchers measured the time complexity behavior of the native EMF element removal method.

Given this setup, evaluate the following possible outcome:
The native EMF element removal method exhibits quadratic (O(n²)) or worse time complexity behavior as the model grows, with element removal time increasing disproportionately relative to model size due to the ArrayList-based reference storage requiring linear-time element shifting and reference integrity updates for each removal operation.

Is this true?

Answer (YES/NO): NO